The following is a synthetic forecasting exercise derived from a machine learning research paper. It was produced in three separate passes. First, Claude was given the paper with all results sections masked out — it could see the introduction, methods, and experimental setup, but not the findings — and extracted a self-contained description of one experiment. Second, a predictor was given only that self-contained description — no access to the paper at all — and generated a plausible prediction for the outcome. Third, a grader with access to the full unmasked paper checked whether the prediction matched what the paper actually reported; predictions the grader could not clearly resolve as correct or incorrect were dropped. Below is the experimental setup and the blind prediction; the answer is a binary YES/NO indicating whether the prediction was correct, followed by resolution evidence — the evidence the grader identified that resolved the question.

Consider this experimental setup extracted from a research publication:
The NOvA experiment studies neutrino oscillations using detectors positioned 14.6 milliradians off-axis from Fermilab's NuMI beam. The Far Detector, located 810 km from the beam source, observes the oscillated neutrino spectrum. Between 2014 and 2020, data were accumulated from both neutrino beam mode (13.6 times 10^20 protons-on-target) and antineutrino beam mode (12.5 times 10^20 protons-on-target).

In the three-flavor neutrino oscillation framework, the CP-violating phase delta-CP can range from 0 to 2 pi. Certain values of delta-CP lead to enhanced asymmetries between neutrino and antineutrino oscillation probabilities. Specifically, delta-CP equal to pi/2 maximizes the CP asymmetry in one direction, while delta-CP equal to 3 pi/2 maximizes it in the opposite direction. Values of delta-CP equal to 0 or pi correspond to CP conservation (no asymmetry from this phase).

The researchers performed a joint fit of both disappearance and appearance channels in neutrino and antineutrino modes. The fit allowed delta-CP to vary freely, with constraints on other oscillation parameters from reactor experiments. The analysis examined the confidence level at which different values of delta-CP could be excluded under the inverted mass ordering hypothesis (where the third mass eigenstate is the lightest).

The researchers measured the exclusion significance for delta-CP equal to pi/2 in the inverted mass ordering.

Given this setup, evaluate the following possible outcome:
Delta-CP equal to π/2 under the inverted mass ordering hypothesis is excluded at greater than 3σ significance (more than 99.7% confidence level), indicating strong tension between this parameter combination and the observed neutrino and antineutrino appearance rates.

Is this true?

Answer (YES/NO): YES